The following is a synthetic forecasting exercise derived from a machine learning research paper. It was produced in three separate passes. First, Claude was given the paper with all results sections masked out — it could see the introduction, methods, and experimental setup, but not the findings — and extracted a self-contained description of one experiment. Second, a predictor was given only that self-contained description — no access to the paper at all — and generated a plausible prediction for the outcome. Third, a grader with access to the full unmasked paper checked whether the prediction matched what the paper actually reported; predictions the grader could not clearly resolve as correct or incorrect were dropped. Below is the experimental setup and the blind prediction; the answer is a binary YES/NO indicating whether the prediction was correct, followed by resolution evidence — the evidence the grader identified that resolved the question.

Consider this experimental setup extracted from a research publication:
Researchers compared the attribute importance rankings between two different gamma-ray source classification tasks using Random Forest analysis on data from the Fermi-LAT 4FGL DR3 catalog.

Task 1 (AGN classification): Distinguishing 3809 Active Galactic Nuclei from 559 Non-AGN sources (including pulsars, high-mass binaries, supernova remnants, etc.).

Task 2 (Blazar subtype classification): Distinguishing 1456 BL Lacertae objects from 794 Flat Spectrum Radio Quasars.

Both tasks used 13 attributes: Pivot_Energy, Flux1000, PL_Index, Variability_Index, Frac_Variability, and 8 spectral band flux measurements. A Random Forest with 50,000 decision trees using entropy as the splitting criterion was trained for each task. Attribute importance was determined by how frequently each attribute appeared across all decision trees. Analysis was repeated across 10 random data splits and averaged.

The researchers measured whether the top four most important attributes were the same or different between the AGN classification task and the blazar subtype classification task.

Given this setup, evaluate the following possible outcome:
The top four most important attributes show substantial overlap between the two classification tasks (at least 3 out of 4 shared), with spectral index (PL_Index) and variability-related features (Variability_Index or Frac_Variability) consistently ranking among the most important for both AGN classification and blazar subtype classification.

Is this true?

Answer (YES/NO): YES